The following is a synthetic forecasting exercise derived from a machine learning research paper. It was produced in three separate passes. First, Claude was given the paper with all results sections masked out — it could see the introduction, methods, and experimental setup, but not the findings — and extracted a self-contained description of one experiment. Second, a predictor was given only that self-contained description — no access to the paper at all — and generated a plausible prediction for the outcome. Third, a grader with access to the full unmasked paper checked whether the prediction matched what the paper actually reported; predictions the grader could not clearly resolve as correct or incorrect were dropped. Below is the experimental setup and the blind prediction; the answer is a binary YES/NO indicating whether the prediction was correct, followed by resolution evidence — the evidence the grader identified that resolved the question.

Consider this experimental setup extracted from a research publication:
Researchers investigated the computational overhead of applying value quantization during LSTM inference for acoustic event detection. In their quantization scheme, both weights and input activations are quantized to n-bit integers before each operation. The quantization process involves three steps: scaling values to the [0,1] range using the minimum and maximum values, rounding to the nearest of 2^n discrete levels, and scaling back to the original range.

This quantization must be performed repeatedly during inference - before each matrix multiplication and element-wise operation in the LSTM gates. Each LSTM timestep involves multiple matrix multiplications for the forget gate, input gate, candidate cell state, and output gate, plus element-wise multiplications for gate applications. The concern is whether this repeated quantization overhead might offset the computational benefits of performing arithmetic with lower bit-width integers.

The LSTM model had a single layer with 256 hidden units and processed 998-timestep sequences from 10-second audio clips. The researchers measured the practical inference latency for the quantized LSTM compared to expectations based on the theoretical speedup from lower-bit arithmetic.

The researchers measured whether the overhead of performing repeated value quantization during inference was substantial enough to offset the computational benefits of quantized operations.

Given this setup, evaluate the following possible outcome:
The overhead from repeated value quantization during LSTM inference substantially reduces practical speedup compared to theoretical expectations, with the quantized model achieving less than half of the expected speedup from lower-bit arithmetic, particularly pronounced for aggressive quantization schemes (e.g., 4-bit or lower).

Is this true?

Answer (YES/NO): NO